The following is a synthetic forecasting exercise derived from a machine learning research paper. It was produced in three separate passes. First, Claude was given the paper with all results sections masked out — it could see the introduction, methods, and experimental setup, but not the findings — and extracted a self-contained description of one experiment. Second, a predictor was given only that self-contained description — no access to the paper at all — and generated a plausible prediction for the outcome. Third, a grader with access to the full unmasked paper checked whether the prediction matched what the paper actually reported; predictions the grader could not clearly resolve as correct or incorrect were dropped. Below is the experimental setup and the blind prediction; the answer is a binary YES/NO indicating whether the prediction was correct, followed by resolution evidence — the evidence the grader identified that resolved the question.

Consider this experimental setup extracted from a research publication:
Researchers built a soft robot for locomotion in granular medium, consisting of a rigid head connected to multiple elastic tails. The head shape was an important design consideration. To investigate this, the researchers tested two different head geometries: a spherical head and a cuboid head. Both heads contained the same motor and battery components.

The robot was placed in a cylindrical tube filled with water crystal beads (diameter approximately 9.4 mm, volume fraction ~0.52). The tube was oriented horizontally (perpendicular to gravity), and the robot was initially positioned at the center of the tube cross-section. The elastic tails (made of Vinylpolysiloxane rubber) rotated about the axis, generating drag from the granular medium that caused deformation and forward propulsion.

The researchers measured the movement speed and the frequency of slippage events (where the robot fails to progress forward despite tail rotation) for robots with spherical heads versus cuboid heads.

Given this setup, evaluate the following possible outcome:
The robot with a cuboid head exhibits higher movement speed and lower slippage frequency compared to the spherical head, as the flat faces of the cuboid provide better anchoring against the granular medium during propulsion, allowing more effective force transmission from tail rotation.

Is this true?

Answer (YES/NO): YES